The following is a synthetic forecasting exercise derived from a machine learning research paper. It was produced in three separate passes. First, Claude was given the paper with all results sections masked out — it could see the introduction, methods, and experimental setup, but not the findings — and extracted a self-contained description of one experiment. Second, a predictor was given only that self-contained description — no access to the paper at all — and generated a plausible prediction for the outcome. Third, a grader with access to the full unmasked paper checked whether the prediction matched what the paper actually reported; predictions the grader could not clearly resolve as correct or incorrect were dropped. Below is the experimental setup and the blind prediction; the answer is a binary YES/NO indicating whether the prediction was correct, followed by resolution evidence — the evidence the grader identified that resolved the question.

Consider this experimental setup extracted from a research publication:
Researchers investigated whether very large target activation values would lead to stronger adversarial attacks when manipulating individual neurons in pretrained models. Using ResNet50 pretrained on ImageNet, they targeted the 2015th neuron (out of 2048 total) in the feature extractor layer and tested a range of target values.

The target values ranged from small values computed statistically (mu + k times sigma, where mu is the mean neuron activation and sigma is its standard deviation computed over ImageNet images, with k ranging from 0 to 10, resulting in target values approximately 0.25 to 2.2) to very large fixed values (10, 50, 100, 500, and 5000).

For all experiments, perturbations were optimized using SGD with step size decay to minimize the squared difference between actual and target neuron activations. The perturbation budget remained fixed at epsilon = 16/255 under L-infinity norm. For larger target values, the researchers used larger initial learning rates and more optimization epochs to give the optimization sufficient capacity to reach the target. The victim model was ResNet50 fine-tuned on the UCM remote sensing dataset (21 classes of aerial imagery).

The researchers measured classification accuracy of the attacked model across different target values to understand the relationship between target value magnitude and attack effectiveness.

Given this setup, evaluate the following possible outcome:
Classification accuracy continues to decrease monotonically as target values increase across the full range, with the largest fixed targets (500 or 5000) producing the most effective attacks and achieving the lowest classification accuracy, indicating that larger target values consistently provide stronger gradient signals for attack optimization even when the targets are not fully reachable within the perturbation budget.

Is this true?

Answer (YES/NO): NO